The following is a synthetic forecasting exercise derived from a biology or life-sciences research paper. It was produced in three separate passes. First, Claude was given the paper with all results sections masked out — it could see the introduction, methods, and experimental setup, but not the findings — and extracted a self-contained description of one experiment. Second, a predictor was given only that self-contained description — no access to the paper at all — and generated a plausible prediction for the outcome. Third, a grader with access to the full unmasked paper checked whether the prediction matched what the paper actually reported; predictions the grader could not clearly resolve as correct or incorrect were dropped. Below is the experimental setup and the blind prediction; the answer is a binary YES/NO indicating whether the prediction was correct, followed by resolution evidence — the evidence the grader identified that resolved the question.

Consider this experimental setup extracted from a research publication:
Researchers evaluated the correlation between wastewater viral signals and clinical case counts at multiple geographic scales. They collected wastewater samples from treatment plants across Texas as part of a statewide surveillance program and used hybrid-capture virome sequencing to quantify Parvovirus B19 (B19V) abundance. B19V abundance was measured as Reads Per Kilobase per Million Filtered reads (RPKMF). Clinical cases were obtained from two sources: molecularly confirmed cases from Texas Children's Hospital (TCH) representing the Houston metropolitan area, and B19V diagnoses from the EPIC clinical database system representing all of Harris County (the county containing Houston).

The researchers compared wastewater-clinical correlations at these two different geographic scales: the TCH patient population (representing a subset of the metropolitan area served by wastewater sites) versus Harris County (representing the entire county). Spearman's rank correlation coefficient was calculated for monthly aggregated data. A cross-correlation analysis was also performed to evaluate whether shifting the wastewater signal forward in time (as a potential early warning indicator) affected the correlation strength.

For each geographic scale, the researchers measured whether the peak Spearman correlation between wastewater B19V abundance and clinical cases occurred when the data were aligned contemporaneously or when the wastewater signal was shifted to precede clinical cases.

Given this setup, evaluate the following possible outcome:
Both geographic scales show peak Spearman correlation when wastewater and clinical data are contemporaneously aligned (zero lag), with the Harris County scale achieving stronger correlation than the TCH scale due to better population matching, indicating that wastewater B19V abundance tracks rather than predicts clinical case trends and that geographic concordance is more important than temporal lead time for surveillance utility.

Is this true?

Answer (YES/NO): NO